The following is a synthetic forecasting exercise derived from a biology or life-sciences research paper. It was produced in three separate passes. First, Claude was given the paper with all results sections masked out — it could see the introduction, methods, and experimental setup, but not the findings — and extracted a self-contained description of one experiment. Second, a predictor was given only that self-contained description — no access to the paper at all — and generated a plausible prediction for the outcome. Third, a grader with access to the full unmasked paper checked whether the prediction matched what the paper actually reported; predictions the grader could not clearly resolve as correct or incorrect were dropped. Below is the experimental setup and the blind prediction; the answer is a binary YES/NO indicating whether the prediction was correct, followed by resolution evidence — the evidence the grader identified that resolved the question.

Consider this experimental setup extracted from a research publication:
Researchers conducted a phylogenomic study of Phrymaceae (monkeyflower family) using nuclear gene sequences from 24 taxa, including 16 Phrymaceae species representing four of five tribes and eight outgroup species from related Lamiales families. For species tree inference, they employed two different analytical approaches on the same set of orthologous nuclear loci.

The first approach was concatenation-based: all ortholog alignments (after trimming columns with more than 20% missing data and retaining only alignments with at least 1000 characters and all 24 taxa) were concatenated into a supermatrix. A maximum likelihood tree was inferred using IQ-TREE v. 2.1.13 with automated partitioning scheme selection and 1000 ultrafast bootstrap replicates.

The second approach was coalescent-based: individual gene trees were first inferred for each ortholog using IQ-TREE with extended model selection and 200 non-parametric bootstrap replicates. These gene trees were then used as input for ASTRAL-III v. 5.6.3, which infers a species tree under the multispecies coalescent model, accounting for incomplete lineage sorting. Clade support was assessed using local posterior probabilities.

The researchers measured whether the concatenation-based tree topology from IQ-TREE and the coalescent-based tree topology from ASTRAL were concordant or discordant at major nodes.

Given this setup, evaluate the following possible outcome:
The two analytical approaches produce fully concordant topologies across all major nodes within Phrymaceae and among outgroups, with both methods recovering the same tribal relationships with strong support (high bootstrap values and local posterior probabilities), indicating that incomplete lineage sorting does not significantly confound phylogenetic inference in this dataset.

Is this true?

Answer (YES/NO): NO